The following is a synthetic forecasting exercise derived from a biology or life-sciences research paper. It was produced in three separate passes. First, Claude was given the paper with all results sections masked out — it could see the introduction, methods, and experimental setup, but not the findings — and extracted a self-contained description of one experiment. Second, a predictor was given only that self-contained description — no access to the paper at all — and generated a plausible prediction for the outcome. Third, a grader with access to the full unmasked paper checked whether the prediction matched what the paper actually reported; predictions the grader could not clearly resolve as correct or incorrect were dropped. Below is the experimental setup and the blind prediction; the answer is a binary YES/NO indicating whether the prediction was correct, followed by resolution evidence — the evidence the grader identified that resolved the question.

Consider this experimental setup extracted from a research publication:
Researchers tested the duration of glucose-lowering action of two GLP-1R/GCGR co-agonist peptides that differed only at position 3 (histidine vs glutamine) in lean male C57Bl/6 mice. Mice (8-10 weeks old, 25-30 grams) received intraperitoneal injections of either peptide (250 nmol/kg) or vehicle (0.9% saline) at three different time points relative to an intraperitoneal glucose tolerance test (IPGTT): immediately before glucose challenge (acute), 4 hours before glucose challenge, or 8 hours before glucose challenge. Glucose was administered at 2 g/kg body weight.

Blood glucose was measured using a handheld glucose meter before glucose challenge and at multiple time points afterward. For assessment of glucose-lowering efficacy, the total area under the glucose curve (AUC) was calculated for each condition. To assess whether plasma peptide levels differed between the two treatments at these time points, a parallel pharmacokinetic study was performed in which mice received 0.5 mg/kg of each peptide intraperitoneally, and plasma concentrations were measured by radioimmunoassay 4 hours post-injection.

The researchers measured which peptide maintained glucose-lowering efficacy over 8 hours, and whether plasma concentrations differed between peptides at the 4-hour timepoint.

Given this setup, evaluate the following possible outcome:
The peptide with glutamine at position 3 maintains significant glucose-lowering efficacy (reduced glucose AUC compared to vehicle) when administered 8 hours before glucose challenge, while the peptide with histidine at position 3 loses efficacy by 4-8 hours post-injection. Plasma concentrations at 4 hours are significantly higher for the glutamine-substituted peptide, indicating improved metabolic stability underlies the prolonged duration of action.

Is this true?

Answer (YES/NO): NO